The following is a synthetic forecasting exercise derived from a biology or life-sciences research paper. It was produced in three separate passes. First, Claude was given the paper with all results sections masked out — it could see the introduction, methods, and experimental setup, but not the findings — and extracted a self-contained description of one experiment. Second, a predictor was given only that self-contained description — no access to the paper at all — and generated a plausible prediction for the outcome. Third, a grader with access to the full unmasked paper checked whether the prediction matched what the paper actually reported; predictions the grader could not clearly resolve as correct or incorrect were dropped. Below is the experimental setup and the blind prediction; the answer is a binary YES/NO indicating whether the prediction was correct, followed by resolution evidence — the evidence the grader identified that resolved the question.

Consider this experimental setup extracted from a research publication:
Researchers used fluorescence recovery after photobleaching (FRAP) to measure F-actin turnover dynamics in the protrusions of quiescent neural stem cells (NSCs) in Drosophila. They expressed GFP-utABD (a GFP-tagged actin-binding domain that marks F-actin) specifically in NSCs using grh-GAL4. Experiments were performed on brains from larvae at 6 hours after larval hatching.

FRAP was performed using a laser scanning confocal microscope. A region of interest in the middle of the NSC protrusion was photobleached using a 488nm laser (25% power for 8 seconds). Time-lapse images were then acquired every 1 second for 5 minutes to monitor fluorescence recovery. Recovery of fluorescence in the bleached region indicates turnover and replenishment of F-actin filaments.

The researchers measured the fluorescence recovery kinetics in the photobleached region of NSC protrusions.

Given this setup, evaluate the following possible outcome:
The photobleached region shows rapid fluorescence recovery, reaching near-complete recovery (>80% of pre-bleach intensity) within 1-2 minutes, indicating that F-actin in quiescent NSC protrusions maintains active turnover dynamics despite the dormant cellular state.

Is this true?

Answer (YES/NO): NO